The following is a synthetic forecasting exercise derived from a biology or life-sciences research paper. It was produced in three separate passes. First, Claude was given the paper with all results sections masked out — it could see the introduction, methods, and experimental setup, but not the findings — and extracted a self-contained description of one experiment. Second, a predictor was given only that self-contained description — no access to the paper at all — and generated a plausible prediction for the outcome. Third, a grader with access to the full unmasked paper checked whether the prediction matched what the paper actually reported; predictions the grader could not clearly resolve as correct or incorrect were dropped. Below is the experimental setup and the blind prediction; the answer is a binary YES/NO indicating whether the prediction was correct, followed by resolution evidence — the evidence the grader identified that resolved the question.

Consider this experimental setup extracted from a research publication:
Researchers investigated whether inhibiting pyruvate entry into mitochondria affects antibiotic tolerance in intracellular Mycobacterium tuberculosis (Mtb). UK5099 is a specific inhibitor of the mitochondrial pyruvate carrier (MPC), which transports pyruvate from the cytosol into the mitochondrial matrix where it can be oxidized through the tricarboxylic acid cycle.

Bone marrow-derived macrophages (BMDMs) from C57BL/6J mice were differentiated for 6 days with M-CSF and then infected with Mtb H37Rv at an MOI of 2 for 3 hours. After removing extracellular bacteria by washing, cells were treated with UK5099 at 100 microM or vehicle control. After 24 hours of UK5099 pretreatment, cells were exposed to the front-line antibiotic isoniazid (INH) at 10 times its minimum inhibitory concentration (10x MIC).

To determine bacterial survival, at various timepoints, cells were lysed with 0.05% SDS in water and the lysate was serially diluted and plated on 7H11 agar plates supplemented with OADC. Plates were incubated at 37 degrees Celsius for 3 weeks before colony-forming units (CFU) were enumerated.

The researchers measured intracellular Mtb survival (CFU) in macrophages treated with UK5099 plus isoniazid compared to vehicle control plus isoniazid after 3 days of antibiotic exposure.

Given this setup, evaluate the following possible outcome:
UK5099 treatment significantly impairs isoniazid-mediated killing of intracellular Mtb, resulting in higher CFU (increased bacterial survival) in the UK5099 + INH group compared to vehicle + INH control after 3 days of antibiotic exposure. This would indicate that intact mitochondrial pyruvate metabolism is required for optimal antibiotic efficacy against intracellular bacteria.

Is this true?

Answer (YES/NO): NO